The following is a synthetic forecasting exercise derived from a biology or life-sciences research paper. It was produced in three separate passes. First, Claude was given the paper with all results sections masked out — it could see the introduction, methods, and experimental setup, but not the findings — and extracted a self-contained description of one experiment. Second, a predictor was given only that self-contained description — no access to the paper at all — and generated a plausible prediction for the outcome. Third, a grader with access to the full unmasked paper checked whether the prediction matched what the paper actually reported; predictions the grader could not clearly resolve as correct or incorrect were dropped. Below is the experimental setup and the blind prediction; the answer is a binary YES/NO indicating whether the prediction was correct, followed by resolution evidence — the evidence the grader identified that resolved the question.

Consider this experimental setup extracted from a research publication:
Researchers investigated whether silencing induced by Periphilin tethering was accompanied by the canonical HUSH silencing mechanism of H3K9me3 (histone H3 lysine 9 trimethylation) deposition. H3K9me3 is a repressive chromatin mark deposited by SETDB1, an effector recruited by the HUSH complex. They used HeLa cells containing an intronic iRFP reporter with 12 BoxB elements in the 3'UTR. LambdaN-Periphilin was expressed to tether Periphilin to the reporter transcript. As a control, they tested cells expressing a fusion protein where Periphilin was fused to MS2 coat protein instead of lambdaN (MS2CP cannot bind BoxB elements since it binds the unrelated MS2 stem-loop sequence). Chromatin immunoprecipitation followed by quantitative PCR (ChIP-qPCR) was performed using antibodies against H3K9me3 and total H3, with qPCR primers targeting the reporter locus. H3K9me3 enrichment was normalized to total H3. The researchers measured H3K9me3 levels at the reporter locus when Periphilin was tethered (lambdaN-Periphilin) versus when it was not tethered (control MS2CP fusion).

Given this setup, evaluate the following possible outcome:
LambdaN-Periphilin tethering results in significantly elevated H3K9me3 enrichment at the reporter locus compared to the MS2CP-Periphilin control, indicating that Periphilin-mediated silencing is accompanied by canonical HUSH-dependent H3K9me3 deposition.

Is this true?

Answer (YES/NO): YES